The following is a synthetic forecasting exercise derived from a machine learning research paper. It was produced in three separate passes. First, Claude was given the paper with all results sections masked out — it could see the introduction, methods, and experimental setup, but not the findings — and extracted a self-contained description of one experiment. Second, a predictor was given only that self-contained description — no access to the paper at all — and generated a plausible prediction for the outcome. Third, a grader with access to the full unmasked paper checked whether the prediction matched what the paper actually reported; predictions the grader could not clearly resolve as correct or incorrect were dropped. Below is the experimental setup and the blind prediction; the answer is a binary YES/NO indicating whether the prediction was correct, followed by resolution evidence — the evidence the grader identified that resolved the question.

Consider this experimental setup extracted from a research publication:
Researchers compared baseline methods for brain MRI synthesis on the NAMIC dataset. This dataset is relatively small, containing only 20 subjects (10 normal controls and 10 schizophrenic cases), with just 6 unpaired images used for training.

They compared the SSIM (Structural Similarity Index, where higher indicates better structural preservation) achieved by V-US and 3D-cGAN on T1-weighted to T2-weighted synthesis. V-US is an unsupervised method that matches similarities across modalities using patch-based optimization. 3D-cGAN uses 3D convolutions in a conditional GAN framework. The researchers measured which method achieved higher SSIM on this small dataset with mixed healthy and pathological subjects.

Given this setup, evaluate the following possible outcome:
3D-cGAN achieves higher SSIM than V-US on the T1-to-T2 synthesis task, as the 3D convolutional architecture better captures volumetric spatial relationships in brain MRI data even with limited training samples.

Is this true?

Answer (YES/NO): YES